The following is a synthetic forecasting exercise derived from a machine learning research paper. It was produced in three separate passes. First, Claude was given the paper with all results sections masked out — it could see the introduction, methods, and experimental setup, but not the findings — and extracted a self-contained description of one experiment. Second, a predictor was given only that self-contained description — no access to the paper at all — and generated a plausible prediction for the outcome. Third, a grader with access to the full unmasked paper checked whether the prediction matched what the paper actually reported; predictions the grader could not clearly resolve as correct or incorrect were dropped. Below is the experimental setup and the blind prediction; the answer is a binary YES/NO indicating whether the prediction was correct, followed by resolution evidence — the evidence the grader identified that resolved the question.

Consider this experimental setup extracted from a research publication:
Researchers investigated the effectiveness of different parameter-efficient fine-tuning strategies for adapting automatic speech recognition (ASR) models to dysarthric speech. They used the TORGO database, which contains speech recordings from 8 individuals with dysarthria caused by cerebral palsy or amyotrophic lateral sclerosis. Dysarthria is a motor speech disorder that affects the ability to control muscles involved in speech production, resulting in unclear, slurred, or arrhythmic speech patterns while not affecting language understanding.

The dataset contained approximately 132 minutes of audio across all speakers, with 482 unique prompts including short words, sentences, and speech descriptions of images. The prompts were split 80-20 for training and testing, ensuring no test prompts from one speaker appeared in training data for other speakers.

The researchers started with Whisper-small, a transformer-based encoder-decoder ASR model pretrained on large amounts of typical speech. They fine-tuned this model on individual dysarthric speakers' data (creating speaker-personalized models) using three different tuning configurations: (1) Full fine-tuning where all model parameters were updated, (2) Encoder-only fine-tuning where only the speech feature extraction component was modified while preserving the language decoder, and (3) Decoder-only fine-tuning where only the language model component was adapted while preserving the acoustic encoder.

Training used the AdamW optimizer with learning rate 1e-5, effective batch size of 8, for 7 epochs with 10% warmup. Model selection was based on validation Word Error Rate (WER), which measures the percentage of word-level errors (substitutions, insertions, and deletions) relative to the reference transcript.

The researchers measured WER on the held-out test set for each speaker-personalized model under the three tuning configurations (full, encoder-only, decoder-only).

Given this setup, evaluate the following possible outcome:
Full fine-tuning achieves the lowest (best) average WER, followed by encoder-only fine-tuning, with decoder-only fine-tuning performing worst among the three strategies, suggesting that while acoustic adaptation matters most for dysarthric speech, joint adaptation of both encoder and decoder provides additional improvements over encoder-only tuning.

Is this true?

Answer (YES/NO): NO